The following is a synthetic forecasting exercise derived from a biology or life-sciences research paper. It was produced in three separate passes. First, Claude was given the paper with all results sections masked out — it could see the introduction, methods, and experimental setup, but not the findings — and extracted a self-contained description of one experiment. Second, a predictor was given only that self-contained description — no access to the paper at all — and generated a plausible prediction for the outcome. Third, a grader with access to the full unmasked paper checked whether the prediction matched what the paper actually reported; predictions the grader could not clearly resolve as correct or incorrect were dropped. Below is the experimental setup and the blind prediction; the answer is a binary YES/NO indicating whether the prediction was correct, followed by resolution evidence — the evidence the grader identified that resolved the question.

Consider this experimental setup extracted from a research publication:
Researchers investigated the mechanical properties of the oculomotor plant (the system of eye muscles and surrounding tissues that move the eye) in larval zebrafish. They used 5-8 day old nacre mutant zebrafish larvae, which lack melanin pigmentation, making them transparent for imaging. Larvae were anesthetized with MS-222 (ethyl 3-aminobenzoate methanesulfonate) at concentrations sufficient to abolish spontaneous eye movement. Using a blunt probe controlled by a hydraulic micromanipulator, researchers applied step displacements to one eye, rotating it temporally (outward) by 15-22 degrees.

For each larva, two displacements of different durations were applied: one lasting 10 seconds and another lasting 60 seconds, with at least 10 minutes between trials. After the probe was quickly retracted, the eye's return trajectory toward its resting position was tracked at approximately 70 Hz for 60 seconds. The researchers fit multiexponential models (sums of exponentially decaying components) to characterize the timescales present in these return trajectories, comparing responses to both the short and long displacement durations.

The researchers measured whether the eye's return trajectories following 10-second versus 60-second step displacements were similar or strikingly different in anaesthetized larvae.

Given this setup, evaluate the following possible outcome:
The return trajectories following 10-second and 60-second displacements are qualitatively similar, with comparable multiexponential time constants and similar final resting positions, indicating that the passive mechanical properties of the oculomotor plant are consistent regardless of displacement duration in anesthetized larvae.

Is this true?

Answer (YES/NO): NO